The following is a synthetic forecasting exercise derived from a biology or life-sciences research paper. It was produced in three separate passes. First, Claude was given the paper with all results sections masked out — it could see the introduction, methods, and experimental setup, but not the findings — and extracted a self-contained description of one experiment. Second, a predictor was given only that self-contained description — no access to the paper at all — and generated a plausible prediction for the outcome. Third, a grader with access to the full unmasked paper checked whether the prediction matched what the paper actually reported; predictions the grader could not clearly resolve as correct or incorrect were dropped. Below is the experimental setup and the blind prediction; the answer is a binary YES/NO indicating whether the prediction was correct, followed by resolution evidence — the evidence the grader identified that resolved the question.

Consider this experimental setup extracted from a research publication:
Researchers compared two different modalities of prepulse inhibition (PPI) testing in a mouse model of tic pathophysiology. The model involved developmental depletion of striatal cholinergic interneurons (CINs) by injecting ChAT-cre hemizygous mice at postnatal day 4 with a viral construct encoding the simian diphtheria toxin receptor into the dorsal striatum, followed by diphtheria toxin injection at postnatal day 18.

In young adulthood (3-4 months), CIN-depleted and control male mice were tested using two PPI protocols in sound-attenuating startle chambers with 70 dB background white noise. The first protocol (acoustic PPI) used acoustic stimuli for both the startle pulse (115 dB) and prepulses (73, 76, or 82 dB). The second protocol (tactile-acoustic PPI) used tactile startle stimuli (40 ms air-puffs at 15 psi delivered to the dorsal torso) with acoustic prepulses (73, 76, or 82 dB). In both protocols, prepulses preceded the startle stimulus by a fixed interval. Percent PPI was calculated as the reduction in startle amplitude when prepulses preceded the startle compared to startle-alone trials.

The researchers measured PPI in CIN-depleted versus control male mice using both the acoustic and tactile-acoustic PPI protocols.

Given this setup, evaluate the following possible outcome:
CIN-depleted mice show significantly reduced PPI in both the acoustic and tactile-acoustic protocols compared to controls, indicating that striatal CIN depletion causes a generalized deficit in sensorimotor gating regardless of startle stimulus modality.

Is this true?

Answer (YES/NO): YES